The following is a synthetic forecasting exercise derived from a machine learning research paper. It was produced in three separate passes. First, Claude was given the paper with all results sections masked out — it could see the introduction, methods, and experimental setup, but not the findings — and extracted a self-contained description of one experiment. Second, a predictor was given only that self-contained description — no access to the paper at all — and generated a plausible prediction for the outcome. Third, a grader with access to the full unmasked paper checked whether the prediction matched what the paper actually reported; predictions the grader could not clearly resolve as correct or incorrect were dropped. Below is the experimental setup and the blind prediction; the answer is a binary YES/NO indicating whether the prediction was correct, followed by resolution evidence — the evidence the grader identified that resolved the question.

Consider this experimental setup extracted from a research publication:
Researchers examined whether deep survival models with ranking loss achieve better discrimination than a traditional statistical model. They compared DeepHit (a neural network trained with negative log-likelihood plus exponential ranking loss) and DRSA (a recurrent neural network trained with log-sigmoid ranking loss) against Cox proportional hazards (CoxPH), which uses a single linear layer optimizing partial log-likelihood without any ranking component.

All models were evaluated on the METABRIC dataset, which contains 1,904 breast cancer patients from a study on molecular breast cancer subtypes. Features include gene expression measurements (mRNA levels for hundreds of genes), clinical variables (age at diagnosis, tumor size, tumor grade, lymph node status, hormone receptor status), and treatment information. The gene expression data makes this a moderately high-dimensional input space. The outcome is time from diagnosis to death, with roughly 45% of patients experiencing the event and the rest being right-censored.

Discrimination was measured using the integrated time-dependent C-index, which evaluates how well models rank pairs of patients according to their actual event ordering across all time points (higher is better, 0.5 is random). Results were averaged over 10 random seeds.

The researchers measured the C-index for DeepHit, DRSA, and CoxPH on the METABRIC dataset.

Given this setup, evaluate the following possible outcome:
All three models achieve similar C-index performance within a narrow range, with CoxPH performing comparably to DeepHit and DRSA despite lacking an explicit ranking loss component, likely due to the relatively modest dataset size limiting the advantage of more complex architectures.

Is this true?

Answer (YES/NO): NO